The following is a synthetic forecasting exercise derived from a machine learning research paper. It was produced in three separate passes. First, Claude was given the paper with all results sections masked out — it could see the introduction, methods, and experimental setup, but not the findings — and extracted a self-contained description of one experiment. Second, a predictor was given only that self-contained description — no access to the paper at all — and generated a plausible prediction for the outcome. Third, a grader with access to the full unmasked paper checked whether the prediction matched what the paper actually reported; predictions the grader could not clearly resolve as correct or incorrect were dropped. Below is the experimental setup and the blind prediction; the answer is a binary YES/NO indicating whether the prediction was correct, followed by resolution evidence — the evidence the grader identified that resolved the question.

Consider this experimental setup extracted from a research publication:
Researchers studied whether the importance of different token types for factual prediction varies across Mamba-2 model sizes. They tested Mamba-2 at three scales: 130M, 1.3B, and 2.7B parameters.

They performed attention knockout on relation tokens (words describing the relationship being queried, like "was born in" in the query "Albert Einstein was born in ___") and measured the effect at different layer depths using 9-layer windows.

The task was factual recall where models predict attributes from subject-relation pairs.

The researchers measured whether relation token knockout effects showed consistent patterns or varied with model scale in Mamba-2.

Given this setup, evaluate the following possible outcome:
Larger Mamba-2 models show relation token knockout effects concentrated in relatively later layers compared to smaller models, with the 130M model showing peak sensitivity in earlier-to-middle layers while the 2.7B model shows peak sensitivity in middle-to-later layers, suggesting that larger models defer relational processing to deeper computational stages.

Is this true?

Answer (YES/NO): NO